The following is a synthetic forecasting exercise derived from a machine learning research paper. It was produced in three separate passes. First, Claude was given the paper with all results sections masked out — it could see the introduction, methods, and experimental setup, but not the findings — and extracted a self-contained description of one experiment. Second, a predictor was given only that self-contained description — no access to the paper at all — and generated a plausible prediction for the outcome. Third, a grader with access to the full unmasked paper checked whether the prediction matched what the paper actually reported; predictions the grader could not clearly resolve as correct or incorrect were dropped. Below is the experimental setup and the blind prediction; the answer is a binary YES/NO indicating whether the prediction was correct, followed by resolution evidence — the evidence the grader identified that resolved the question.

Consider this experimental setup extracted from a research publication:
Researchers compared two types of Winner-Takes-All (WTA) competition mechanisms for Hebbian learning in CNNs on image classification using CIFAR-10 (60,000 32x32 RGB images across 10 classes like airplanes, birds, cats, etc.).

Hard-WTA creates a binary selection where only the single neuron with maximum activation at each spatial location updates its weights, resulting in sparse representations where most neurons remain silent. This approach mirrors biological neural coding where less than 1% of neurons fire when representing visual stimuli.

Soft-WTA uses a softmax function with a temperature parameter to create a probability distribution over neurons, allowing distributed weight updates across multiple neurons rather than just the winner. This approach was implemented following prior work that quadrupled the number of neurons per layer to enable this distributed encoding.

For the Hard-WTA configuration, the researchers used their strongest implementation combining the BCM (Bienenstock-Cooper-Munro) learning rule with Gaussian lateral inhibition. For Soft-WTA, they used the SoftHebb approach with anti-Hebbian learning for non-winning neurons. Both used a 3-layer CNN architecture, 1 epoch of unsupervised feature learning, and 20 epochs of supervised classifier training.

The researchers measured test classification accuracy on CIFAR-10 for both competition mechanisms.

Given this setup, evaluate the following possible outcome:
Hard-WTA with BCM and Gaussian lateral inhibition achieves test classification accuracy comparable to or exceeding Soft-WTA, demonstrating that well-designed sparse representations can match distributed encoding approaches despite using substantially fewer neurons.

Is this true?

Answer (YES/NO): NO